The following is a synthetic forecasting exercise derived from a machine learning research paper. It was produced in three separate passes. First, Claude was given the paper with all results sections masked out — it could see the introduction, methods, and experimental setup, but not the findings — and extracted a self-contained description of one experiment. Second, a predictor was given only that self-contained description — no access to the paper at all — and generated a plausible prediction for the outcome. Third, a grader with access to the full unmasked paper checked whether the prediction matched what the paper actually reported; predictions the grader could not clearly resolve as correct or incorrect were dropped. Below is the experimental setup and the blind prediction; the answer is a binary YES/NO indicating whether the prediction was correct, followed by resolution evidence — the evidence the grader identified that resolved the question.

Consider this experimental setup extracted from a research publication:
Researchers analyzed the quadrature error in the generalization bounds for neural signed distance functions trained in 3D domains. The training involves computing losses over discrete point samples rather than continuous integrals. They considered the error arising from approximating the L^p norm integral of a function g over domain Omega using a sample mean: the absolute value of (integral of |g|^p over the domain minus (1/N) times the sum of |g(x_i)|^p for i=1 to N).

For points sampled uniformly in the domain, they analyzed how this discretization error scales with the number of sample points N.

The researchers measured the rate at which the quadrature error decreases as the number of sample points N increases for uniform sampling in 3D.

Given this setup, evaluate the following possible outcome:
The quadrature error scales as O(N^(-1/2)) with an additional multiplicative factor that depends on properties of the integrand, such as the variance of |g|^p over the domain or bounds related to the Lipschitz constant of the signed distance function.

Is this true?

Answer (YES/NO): NO